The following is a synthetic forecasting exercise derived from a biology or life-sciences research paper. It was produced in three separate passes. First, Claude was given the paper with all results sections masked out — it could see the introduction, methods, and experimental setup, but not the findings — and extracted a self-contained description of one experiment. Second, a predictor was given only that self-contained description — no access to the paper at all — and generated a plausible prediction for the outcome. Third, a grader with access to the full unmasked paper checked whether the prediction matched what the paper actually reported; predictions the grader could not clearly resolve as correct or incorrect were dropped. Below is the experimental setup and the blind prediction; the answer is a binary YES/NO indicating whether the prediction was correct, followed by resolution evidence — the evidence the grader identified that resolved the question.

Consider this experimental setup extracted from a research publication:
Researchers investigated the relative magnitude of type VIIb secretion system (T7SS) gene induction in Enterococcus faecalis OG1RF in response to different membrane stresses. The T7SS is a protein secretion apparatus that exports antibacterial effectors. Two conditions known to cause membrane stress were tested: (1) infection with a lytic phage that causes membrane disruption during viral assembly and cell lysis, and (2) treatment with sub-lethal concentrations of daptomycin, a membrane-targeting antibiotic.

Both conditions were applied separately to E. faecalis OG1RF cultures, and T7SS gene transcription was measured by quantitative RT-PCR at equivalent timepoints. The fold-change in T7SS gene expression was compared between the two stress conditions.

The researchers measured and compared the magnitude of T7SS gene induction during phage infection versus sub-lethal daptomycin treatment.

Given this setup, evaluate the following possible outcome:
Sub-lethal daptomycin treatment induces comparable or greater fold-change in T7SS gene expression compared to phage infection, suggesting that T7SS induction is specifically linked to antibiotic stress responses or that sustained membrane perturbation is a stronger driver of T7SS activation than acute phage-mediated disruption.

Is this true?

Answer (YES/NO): NO